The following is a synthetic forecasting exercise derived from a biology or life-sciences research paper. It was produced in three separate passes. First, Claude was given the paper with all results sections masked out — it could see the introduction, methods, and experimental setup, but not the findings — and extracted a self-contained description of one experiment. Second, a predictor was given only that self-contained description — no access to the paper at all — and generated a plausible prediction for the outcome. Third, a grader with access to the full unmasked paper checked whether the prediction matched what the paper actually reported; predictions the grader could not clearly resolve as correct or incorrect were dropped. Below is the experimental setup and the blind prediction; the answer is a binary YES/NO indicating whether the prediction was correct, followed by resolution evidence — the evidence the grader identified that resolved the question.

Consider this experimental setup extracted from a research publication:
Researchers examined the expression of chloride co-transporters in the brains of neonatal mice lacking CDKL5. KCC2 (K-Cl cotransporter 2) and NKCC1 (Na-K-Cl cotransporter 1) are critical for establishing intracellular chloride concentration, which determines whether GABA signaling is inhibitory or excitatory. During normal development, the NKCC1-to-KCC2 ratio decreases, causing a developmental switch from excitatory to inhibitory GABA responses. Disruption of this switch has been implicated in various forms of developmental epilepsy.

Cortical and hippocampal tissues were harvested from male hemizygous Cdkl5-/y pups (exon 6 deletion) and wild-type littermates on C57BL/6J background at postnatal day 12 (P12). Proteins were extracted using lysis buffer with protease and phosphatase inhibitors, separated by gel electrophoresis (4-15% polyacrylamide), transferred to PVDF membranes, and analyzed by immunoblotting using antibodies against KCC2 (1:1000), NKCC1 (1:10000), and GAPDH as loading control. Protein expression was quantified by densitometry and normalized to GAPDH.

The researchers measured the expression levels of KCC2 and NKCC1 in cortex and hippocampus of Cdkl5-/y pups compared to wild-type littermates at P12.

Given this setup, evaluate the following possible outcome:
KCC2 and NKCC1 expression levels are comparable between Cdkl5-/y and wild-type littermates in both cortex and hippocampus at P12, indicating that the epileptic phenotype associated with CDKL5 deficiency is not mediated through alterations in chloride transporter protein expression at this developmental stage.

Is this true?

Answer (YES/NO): NO